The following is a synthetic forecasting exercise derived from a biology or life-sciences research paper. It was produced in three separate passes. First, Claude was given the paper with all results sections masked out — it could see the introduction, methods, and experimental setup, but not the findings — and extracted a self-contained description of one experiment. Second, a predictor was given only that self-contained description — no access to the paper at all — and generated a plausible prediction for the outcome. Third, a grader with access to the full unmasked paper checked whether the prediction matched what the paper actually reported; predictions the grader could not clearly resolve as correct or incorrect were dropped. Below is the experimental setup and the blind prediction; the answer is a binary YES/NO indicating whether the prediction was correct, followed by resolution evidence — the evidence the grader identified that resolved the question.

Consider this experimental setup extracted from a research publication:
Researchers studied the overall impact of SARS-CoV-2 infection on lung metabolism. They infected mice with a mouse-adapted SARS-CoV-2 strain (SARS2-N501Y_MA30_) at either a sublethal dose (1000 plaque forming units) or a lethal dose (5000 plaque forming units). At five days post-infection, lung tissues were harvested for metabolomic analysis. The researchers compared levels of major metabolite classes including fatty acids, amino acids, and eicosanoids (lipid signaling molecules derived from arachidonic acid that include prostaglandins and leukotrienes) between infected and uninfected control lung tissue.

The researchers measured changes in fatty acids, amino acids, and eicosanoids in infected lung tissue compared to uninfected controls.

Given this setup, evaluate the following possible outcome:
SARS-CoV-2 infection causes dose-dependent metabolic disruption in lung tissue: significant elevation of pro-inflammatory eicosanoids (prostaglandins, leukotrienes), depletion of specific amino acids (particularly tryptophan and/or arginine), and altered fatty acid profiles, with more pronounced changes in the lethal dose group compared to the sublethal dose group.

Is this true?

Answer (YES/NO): NO